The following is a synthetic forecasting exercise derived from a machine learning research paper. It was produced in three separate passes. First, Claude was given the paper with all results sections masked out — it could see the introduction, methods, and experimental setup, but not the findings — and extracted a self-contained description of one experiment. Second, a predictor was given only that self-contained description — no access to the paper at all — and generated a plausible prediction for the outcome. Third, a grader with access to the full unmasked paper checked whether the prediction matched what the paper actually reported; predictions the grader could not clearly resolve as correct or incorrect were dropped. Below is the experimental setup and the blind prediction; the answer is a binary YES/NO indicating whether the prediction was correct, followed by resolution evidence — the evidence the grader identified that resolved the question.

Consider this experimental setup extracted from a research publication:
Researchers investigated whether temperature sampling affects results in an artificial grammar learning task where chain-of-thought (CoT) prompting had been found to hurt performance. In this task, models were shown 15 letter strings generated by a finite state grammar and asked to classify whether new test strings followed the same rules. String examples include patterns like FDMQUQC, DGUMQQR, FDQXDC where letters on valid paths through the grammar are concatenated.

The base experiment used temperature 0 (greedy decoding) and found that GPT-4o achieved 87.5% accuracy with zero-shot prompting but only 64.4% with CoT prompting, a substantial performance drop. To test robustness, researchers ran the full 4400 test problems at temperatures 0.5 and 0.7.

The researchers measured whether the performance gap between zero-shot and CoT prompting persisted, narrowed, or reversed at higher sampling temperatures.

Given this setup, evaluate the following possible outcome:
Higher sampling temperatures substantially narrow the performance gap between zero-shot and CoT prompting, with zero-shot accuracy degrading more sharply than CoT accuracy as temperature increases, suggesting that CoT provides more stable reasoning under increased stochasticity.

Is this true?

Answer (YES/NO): NO